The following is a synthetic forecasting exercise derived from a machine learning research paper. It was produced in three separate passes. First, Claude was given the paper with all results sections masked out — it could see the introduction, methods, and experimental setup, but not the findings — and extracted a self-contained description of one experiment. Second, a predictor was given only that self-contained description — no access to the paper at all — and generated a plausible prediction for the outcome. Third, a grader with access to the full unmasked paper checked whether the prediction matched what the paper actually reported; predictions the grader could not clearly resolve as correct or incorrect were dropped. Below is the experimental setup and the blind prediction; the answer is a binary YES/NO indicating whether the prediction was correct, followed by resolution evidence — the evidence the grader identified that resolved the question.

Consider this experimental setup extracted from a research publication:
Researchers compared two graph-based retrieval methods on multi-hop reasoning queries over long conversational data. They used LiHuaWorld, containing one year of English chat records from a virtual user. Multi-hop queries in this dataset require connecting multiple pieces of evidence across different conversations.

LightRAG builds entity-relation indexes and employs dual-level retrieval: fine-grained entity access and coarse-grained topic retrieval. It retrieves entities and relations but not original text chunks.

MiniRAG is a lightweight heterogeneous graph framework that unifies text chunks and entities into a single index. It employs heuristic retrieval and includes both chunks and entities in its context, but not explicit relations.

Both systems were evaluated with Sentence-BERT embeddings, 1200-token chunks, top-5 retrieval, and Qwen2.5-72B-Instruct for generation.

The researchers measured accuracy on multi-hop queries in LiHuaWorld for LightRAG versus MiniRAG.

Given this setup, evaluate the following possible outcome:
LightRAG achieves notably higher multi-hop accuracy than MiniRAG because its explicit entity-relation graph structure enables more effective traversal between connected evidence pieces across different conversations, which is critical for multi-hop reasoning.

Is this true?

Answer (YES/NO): NO